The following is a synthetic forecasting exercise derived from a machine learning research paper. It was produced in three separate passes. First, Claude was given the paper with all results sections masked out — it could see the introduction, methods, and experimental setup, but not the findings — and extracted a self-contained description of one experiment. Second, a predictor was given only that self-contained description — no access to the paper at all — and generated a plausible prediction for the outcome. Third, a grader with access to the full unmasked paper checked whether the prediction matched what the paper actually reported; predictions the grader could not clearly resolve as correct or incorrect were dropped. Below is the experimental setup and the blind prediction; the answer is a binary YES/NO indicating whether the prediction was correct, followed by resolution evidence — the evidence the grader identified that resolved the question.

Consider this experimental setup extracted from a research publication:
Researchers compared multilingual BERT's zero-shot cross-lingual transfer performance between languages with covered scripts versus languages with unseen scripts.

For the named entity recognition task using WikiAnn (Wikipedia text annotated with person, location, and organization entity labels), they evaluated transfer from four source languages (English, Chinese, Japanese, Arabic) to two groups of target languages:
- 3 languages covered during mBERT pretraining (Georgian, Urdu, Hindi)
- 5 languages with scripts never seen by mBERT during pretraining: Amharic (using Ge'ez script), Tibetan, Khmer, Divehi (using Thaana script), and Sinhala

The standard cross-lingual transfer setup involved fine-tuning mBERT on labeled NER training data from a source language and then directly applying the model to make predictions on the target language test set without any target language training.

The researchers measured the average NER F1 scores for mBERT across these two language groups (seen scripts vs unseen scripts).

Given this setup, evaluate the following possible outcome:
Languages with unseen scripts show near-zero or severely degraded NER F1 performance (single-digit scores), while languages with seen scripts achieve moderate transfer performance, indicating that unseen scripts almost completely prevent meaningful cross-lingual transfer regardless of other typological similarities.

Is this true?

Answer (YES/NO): NO